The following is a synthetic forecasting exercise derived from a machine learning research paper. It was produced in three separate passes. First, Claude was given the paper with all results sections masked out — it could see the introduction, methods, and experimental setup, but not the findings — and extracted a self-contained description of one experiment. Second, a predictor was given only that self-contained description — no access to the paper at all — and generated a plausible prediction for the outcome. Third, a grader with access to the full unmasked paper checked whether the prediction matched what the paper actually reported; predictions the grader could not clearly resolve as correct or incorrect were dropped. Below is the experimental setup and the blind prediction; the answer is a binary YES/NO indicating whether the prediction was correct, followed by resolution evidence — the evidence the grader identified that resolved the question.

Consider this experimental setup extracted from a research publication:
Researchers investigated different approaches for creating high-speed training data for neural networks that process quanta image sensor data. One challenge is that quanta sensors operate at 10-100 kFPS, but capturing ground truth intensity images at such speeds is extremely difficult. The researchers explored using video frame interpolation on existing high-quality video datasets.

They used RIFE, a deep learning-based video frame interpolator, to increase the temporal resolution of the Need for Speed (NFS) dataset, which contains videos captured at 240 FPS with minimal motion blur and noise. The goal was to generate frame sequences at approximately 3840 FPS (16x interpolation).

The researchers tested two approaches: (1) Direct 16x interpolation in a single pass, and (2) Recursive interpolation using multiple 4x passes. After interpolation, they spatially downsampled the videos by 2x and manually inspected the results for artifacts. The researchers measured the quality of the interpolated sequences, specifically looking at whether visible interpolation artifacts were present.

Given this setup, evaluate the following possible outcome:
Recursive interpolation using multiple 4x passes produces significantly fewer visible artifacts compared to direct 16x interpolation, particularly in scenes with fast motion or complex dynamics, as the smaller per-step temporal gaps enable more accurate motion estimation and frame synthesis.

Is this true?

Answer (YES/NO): YES